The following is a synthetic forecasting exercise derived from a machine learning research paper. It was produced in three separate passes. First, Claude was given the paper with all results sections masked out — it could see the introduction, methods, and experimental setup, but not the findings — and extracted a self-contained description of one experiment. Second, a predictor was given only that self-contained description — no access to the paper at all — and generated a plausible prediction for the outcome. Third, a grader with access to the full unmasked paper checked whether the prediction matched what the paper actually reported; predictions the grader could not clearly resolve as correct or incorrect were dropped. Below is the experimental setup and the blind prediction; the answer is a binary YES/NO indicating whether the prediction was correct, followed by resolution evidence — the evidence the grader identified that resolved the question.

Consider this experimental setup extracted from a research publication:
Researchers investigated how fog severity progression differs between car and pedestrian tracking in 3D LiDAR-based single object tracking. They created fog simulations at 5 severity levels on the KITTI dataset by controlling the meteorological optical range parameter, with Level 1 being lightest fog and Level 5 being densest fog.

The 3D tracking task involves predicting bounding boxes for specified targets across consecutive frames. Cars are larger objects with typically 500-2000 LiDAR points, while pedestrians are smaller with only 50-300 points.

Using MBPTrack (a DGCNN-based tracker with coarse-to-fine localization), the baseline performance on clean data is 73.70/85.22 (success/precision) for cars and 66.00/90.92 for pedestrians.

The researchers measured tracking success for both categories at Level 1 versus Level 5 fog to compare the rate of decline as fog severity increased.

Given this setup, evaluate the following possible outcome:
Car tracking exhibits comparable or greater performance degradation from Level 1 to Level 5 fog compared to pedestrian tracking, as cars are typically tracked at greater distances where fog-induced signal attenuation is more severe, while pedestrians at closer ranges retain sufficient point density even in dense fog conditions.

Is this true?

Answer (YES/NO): NO